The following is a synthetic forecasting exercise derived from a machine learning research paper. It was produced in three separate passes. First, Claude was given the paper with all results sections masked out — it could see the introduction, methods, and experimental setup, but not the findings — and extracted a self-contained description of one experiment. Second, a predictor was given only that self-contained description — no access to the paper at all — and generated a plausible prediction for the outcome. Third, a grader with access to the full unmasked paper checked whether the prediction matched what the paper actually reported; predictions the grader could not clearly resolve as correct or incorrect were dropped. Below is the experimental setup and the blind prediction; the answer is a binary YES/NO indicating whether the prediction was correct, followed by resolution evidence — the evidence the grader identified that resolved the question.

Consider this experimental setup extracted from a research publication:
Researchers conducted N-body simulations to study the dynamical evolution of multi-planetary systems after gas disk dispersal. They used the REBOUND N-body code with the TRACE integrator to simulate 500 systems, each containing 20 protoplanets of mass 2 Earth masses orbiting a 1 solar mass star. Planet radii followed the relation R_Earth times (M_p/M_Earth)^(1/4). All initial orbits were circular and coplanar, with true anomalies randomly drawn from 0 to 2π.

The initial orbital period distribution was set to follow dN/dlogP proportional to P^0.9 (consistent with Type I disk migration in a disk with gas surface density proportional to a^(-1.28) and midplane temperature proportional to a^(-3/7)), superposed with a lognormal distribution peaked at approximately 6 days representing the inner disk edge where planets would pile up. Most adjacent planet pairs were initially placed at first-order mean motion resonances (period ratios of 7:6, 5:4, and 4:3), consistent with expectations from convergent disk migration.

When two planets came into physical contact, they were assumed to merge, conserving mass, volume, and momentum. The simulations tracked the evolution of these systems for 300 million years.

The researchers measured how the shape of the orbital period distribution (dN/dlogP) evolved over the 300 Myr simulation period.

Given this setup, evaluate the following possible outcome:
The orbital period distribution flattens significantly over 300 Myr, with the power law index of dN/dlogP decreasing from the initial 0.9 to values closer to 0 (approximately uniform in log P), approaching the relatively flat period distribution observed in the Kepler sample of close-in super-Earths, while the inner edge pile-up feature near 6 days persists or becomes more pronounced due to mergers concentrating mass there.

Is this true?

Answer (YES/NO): NO